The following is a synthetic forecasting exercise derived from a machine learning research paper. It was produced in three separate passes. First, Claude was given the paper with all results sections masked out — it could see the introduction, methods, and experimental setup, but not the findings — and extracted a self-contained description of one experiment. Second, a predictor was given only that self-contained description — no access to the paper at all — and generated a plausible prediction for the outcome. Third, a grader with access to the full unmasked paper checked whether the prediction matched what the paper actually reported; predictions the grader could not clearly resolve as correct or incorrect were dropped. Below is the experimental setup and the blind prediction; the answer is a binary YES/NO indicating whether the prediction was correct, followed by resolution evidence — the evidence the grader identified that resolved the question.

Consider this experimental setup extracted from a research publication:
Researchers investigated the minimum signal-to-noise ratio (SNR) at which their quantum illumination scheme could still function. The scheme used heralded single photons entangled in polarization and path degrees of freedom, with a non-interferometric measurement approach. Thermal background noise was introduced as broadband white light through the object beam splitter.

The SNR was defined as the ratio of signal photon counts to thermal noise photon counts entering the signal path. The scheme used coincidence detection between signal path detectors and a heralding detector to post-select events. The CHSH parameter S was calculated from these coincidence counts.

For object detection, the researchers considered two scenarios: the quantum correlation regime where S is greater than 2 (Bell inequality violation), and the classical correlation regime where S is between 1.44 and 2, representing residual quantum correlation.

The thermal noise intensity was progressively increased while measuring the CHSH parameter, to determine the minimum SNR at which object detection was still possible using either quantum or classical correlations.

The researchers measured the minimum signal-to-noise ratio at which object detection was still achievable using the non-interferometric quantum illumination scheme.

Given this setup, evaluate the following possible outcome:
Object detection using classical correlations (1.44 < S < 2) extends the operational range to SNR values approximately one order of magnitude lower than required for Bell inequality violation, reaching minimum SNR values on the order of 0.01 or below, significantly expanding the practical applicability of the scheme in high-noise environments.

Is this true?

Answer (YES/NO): NO